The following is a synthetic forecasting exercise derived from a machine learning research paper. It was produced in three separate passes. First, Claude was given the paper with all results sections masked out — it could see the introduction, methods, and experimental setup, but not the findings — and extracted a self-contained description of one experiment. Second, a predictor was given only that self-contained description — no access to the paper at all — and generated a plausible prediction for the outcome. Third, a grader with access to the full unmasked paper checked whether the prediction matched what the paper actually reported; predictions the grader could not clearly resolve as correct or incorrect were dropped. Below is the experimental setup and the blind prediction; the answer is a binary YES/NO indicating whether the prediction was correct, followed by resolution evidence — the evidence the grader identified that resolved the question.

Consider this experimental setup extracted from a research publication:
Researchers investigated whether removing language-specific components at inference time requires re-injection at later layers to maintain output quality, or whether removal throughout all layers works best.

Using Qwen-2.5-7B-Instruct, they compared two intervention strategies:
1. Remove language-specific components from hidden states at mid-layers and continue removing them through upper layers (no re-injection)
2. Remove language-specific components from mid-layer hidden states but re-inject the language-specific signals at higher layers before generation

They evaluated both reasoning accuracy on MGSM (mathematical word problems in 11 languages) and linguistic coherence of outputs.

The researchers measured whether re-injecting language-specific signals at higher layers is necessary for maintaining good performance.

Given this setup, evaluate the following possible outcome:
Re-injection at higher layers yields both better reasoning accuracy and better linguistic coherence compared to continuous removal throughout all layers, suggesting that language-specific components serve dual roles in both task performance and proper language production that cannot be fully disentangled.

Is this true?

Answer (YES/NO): YES